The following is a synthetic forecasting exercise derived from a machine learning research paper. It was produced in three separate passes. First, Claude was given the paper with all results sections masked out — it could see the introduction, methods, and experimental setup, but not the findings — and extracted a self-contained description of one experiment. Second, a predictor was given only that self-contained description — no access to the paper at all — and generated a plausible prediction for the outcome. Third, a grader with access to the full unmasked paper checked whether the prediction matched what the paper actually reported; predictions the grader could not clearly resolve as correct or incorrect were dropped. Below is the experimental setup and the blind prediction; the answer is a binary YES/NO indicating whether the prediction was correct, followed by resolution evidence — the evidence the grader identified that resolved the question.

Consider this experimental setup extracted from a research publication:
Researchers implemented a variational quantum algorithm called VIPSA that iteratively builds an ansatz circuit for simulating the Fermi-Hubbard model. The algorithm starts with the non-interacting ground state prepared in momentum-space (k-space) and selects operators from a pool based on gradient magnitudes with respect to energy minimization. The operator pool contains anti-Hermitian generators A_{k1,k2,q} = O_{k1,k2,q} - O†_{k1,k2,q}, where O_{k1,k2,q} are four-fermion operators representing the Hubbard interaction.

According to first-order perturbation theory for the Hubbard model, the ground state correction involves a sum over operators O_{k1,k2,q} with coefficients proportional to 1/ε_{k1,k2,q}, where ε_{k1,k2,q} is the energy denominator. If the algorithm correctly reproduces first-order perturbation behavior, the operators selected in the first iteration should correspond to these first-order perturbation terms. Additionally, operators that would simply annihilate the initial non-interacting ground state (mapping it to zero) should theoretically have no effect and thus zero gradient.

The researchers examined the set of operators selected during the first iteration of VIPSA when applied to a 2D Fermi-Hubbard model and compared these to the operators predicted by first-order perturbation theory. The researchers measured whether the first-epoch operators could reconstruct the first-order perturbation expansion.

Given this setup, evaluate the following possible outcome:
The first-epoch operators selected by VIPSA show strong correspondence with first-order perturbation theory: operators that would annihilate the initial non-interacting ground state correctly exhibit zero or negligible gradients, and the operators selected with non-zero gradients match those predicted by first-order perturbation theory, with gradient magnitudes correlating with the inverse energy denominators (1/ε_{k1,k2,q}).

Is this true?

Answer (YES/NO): NO